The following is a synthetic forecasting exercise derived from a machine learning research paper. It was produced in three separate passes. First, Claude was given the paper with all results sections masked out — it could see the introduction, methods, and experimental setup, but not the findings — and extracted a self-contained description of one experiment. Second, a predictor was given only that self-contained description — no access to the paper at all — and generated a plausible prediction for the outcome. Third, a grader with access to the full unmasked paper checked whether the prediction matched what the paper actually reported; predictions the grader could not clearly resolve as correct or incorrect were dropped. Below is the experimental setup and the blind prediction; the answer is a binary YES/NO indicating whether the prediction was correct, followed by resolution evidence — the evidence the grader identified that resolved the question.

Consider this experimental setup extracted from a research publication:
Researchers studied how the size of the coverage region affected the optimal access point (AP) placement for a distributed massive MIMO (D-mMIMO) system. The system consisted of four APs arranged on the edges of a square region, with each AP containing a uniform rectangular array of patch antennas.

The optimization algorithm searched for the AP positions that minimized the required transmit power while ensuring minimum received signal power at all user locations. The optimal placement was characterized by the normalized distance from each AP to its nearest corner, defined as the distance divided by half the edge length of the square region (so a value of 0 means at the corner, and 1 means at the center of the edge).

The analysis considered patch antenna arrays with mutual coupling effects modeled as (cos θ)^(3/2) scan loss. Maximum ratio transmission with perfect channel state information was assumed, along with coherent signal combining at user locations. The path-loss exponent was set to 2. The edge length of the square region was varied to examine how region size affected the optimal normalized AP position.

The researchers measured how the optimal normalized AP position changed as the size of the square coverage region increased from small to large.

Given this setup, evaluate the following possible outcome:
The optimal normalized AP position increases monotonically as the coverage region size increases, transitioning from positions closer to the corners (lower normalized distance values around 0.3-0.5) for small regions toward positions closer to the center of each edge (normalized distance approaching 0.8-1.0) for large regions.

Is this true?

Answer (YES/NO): NO